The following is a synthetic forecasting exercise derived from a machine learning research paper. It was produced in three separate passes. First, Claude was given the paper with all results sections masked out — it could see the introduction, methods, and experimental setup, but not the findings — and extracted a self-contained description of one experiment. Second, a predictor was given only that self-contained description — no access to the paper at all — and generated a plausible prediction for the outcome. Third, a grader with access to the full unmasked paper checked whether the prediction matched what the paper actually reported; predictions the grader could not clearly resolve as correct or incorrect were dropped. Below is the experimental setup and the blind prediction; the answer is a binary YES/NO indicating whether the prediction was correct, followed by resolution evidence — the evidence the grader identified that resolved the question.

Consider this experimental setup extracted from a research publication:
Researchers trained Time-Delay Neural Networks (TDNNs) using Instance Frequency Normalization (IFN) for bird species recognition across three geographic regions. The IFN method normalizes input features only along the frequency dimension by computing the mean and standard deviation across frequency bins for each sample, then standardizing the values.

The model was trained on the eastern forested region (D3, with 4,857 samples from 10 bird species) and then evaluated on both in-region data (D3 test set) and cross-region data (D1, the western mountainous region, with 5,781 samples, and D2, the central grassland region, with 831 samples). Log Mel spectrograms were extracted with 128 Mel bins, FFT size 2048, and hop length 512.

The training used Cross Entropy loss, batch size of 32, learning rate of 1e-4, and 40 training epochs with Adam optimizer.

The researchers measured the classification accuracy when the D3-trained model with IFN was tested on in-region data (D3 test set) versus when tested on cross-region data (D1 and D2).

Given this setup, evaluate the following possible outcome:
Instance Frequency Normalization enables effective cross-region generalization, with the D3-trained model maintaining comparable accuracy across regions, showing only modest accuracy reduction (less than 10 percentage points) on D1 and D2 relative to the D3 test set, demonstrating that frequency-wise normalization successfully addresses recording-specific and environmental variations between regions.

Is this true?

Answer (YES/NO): NO